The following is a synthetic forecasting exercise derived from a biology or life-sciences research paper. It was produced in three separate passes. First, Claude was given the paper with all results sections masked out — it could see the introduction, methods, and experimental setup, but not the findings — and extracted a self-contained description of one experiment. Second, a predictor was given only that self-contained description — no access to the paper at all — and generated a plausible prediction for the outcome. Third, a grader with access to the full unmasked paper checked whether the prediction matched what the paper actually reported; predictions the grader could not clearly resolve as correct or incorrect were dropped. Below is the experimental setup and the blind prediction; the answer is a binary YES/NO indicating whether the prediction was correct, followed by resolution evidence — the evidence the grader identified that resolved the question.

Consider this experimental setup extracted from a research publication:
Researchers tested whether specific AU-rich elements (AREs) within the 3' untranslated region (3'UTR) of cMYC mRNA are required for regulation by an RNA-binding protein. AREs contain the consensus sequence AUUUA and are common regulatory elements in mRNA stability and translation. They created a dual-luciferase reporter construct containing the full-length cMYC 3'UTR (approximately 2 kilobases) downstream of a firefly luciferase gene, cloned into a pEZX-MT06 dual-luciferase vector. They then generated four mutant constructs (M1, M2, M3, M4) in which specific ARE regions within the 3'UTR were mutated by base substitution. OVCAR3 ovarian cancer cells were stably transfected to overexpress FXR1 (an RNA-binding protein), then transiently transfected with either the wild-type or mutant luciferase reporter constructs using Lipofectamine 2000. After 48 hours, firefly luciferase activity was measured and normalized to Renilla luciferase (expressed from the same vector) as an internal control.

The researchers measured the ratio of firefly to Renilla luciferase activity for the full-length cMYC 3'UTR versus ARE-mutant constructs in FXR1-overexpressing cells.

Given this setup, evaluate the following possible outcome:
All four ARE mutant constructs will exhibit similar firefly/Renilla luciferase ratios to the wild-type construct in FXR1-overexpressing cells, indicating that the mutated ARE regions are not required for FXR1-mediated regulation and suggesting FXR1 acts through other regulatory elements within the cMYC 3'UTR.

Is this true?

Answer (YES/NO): NO